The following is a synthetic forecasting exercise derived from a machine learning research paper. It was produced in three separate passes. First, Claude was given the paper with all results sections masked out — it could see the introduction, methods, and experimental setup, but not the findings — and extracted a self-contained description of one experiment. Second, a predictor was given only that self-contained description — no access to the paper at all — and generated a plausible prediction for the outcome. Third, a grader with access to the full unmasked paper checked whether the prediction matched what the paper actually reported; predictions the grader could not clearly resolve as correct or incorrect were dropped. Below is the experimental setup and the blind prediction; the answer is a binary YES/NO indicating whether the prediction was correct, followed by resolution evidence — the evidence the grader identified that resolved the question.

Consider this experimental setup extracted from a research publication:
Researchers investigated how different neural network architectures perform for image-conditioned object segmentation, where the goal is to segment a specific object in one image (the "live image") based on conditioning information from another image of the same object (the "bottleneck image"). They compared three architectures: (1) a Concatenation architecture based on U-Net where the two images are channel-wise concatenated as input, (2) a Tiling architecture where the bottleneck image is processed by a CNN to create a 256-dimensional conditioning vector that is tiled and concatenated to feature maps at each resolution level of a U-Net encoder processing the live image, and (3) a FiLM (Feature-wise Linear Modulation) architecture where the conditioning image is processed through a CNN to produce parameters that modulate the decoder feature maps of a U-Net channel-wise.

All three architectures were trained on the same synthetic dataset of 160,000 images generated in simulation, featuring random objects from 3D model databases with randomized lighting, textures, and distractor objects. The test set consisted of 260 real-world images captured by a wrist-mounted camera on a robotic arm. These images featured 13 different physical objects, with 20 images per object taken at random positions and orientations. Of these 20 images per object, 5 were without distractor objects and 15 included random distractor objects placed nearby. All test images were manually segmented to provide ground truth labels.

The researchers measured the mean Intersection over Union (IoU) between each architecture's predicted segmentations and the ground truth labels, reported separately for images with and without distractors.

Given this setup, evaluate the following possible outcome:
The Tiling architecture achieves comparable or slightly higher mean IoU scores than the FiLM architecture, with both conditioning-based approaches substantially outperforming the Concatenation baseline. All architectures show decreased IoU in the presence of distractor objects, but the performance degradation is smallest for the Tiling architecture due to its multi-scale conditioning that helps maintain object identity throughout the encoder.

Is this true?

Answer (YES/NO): NO